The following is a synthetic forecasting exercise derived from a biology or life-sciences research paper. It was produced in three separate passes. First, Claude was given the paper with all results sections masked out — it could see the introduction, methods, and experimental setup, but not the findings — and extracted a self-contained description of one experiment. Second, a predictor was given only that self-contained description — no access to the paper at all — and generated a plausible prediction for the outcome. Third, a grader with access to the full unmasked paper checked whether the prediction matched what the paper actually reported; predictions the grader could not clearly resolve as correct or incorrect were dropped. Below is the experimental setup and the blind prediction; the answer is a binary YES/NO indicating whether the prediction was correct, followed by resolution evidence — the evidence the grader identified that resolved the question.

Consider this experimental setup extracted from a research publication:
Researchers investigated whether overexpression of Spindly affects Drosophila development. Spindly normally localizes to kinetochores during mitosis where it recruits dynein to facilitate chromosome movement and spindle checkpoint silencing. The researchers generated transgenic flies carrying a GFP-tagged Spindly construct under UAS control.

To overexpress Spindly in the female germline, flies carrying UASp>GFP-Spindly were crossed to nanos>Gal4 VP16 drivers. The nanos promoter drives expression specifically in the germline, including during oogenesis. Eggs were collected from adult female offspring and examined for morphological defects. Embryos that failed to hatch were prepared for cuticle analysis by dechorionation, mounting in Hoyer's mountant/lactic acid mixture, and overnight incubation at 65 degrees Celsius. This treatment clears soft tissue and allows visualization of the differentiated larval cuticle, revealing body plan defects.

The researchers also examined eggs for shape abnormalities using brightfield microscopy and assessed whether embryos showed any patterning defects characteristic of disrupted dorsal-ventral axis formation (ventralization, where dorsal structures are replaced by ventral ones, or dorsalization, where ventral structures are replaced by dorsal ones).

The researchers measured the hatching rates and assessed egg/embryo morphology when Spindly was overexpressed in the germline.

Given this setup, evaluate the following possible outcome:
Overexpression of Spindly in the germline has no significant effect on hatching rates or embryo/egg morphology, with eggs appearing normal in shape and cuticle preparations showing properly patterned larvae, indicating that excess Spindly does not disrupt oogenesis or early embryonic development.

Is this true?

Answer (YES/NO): NO